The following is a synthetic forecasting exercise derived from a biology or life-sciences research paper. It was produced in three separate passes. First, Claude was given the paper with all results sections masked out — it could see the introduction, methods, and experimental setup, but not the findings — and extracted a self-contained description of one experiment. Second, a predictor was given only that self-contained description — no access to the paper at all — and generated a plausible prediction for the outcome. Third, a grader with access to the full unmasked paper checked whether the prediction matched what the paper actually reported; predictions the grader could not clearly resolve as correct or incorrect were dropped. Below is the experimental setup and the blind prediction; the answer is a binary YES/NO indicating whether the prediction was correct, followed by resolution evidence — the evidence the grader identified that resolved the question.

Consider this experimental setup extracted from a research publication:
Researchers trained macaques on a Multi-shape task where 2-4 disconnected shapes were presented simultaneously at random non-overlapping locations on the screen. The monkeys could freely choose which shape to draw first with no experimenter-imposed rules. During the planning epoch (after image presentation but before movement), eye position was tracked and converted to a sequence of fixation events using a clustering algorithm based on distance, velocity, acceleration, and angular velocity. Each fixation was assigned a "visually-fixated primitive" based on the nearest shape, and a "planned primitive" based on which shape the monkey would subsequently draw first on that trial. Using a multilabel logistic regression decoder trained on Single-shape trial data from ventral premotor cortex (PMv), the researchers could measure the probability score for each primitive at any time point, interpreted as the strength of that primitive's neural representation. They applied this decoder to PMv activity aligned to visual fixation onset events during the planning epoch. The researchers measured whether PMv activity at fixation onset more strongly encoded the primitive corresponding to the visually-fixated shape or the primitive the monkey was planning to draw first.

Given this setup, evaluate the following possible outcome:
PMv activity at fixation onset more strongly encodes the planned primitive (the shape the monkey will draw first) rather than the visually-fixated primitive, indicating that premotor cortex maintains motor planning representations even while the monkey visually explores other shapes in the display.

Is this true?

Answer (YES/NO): YES